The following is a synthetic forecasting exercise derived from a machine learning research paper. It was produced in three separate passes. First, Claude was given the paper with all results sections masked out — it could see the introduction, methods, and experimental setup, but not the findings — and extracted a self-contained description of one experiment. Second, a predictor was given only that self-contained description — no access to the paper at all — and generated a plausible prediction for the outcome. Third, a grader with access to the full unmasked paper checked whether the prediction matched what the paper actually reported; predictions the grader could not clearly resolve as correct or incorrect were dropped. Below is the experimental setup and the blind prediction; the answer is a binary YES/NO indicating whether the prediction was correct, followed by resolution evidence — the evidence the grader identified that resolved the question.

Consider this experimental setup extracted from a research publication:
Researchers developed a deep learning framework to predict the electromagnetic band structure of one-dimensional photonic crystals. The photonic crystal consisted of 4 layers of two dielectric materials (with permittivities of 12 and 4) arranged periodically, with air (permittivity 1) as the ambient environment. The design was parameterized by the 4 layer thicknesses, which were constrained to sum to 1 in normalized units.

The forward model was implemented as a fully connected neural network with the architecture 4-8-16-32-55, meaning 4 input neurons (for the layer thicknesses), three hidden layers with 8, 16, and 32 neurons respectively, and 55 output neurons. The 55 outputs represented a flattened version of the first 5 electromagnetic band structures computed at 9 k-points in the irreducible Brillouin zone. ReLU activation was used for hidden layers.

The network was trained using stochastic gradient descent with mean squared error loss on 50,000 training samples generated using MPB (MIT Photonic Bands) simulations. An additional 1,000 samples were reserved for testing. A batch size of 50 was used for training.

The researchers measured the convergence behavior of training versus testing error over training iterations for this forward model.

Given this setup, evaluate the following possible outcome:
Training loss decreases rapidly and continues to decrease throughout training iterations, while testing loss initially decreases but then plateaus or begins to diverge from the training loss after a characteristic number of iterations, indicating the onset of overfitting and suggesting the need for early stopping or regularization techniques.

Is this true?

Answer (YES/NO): NO